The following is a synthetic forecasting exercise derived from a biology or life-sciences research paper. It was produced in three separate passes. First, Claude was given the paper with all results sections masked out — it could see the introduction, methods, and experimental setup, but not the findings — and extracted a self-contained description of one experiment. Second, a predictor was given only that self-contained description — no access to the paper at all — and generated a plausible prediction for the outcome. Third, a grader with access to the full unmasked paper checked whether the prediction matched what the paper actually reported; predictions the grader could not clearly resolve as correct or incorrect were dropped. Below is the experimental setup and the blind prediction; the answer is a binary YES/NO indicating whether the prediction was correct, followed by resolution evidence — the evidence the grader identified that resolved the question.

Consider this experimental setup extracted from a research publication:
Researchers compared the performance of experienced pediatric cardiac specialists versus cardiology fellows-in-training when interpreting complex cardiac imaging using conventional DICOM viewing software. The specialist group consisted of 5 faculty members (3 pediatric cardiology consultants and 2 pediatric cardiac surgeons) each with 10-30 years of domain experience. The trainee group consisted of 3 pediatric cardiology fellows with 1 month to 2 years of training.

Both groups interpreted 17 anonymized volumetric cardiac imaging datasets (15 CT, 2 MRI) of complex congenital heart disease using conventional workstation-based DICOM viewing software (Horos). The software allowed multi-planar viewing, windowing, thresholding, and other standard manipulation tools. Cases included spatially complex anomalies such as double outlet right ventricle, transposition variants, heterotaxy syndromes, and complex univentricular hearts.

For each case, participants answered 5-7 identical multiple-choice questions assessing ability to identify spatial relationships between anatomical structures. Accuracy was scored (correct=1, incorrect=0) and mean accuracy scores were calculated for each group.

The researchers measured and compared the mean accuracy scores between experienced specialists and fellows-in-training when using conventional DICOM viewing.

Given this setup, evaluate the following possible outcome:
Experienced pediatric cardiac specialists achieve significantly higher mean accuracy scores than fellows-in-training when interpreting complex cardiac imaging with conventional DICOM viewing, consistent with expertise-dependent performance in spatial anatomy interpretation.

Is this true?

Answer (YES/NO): YES